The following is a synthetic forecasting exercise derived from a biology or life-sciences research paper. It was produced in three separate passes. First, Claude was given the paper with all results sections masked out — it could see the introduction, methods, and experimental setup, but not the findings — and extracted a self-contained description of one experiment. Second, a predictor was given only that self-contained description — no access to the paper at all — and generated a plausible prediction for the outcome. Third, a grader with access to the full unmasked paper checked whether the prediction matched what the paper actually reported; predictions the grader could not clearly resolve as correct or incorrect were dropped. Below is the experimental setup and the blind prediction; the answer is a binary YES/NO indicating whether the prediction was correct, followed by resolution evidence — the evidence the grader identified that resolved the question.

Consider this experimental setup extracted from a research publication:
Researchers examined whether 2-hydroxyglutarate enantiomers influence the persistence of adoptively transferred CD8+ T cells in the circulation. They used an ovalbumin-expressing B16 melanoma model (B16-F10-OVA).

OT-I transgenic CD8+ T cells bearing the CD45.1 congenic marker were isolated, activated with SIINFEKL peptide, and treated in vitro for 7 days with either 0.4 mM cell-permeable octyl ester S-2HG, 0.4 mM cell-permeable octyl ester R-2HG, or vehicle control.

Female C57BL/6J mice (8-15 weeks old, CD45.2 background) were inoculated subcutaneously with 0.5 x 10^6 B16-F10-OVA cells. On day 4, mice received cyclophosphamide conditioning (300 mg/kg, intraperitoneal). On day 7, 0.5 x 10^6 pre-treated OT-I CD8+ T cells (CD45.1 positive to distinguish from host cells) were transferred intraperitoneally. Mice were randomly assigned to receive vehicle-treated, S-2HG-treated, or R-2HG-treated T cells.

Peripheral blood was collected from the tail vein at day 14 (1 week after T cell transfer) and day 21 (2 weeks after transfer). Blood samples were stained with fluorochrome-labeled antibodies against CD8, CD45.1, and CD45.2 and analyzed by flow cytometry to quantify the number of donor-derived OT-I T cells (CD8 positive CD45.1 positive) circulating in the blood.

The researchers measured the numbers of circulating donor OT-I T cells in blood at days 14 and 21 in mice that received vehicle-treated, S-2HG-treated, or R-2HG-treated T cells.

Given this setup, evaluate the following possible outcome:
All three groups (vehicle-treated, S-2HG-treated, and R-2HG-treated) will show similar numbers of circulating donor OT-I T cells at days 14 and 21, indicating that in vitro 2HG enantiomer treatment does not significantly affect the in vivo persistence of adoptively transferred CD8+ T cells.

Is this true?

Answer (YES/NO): NO